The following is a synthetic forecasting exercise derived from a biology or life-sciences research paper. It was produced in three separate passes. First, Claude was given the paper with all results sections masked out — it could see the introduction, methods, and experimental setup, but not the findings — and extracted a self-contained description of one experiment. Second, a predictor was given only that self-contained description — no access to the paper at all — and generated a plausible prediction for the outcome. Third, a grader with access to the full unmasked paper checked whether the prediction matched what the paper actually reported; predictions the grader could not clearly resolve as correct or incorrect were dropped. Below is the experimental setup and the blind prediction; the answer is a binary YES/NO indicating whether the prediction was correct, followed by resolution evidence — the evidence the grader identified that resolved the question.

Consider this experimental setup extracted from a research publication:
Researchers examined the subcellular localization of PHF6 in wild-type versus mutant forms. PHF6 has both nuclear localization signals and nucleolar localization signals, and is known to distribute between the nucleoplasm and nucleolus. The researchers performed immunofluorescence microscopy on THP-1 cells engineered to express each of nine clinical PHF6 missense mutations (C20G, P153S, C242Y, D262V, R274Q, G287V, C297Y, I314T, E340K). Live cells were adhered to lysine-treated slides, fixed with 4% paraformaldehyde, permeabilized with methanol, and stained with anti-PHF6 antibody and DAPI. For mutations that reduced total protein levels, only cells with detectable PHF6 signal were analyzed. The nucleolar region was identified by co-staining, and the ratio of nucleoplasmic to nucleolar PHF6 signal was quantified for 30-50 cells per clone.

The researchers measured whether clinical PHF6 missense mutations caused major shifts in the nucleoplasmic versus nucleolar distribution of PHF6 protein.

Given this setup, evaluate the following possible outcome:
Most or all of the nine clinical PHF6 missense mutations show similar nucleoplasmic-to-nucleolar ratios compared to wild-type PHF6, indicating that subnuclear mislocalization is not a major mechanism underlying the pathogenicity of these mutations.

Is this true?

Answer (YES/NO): YES